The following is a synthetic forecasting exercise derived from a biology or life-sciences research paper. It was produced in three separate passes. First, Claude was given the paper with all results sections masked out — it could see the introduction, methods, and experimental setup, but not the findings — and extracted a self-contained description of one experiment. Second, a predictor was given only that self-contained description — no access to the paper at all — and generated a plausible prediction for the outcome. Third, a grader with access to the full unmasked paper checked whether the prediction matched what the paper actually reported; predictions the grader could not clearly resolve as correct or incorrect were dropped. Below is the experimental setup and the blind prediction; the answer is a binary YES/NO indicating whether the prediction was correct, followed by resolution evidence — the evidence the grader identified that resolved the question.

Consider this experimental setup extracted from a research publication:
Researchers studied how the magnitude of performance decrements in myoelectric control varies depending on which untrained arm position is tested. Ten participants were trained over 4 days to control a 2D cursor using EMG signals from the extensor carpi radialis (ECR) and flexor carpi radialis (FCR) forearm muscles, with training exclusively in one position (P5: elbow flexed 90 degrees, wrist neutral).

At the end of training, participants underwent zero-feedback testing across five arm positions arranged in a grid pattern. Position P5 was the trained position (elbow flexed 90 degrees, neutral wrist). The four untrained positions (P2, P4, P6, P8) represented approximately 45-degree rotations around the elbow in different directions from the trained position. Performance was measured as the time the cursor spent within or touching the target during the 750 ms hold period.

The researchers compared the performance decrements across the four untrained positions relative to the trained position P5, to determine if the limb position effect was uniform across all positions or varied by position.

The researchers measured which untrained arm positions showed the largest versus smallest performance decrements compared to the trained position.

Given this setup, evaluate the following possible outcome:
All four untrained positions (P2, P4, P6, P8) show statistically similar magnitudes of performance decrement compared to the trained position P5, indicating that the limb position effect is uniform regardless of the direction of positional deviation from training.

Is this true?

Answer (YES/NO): NO